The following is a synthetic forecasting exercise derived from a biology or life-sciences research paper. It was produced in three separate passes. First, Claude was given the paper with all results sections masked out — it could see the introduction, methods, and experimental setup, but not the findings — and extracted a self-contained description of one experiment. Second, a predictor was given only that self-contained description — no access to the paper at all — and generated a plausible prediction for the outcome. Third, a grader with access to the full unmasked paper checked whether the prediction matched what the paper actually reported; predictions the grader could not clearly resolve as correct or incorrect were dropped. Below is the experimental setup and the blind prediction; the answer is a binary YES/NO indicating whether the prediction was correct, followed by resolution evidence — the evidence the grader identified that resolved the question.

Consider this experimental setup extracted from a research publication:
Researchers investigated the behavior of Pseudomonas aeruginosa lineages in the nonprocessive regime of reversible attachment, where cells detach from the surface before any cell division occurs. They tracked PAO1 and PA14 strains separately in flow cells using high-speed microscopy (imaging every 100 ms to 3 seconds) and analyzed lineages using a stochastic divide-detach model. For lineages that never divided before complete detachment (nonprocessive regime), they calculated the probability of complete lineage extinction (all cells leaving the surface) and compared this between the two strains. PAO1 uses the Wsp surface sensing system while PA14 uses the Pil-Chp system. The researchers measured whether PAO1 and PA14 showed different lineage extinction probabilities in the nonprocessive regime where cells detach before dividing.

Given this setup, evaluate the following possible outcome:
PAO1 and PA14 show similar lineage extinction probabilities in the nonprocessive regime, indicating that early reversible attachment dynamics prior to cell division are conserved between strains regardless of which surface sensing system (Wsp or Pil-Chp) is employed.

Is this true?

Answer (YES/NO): YES